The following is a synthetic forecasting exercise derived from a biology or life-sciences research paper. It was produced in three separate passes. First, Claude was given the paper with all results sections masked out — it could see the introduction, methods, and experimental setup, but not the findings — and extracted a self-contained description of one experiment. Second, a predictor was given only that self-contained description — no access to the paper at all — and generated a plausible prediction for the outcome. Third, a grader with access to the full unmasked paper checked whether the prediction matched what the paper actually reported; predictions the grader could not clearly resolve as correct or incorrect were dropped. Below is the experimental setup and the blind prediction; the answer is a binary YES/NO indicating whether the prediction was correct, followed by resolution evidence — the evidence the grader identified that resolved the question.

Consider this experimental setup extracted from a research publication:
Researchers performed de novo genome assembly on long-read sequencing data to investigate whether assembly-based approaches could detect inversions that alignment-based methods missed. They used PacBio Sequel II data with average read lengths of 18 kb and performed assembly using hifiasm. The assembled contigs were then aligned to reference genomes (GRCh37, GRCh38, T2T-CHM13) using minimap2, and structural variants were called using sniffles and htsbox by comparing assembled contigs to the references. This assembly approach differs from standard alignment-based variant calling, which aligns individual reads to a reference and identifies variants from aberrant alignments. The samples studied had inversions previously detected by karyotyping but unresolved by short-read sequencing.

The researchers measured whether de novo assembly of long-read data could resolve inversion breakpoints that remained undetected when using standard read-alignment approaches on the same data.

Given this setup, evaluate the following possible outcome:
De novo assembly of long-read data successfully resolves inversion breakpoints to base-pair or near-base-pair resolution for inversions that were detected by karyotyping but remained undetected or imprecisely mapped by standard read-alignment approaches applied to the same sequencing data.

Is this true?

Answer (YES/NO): NO